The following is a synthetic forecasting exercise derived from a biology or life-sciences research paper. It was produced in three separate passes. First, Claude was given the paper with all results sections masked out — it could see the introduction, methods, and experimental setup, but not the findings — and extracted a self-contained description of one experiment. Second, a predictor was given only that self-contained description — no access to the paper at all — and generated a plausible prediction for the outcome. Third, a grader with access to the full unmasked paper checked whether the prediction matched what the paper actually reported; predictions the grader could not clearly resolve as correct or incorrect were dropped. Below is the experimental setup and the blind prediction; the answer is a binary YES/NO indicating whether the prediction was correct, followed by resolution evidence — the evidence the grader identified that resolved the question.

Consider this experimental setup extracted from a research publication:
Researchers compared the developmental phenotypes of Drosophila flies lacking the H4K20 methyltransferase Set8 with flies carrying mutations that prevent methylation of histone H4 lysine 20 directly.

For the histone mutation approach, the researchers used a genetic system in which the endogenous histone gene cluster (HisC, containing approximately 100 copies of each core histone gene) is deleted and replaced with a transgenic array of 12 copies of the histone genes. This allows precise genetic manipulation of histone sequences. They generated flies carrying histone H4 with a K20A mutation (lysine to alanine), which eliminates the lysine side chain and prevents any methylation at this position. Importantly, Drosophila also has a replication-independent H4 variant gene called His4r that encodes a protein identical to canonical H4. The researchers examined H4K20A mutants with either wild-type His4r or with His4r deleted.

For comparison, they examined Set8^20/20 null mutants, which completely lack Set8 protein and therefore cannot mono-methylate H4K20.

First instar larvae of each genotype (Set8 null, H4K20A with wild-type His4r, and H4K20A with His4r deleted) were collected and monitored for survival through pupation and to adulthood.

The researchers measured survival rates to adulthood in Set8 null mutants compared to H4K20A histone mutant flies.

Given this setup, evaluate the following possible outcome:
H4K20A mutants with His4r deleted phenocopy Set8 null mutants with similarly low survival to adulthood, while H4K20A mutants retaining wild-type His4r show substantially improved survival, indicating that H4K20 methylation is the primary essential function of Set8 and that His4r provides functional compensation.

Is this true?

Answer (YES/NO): NO